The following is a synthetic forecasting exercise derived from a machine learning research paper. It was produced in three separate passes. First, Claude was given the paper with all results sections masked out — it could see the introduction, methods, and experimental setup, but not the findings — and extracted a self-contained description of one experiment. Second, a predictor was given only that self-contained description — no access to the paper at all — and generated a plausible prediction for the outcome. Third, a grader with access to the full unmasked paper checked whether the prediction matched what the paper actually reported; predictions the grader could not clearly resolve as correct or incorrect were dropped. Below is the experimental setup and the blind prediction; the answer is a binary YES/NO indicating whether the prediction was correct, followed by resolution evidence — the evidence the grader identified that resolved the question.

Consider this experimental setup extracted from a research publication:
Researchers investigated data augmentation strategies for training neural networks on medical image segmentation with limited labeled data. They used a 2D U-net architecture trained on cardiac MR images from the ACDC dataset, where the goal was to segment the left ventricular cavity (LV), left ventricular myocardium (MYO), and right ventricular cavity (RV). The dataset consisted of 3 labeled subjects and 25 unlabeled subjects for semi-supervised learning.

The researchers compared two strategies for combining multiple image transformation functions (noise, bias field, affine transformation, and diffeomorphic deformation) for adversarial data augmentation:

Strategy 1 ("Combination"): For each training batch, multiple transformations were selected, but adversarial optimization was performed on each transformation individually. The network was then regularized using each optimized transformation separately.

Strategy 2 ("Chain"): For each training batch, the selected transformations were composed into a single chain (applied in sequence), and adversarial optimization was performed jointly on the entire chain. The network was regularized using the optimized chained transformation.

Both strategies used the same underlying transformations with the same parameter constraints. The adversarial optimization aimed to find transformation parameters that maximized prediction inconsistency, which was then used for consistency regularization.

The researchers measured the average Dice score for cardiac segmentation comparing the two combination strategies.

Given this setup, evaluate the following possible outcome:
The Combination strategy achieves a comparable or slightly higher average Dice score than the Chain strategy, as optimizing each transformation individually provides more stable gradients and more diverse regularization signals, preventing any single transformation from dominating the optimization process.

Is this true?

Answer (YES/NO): NO